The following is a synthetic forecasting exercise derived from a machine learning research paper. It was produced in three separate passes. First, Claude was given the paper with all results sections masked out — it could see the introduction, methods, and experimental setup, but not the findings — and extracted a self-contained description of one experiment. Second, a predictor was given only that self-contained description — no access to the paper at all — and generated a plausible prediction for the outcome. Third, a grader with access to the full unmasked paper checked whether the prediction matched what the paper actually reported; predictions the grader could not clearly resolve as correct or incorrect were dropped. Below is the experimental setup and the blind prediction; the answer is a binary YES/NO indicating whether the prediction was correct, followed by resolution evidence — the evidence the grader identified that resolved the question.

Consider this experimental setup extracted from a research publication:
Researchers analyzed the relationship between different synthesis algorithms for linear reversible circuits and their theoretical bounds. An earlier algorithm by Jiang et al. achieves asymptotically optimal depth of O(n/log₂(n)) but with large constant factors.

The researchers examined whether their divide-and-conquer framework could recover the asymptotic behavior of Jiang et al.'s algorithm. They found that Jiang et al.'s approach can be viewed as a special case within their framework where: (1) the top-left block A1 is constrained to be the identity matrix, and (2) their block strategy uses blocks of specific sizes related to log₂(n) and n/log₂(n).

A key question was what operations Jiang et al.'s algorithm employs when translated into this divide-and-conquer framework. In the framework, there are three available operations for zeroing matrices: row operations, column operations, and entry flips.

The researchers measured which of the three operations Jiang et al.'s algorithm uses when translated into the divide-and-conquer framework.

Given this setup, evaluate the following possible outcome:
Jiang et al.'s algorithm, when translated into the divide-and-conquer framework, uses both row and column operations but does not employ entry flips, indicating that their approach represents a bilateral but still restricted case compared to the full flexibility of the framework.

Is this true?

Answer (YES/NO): NO